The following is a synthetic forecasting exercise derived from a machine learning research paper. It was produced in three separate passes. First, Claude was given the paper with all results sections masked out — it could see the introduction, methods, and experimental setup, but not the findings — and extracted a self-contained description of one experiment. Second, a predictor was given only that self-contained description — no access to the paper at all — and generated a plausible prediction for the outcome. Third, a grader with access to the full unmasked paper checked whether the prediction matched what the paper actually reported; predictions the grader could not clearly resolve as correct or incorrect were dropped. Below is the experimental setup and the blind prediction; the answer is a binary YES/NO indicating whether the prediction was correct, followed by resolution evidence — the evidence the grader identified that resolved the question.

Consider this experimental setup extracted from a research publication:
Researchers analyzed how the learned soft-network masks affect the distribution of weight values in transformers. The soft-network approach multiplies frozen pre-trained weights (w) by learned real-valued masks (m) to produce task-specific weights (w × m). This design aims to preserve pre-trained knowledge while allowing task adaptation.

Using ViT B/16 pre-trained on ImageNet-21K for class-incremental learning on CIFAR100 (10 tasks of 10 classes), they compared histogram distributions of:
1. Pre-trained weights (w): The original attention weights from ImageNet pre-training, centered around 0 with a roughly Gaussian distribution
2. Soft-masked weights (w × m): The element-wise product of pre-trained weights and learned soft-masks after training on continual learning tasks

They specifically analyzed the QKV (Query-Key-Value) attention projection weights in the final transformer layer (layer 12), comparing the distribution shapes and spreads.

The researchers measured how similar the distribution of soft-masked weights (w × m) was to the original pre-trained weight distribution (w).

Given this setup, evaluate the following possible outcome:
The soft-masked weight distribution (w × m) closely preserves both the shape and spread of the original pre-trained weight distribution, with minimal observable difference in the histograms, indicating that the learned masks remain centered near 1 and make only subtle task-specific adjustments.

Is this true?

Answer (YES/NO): YES